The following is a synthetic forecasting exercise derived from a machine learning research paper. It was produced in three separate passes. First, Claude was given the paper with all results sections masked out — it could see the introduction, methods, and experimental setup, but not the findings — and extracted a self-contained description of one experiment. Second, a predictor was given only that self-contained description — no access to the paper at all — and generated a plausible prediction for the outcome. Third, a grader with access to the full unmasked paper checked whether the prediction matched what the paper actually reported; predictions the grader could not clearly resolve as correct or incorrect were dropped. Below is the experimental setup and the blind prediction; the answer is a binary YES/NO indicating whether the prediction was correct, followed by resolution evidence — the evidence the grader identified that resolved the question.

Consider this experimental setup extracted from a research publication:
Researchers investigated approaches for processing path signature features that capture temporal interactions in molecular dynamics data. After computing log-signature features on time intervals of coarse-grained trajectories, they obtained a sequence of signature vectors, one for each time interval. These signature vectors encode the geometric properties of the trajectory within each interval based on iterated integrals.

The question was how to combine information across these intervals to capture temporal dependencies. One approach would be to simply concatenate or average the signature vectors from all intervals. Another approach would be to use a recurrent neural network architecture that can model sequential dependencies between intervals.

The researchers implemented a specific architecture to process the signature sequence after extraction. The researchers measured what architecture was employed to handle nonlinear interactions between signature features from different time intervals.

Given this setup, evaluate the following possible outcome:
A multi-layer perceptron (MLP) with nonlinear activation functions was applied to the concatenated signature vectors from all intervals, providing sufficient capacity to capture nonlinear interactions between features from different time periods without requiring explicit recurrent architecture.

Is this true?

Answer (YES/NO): NO